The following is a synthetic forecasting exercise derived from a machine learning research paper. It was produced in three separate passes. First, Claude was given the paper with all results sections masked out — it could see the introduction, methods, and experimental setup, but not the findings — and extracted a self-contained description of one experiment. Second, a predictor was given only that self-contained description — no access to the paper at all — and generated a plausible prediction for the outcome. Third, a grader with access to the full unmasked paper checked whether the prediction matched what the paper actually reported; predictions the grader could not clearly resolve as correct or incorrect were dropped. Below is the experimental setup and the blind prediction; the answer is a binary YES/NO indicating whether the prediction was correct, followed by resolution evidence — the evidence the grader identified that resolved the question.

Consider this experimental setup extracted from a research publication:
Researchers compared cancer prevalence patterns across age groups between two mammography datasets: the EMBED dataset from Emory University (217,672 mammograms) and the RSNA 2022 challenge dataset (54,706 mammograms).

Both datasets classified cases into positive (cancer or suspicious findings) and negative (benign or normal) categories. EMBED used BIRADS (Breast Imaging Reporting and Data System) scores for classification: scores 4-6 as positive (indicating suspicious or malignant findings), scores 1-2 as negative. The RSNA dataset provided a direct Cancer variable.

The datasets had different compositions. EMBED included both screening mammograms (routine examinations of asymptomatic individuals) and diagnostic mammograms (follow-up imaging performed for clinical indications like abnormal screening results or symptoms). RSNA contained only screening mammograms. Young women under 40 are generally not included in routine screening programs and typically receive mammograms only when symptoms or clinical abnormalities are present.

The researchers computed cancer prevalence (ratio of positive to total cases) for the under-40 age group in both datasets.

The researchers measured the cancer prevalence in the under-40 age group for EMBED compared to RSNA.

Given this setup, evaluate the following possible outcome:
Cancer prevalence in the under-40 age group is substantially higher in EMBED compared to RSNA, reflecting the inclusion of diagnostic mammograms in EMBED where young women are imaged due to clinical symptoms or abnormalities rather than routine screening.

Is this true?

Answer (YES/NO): YES